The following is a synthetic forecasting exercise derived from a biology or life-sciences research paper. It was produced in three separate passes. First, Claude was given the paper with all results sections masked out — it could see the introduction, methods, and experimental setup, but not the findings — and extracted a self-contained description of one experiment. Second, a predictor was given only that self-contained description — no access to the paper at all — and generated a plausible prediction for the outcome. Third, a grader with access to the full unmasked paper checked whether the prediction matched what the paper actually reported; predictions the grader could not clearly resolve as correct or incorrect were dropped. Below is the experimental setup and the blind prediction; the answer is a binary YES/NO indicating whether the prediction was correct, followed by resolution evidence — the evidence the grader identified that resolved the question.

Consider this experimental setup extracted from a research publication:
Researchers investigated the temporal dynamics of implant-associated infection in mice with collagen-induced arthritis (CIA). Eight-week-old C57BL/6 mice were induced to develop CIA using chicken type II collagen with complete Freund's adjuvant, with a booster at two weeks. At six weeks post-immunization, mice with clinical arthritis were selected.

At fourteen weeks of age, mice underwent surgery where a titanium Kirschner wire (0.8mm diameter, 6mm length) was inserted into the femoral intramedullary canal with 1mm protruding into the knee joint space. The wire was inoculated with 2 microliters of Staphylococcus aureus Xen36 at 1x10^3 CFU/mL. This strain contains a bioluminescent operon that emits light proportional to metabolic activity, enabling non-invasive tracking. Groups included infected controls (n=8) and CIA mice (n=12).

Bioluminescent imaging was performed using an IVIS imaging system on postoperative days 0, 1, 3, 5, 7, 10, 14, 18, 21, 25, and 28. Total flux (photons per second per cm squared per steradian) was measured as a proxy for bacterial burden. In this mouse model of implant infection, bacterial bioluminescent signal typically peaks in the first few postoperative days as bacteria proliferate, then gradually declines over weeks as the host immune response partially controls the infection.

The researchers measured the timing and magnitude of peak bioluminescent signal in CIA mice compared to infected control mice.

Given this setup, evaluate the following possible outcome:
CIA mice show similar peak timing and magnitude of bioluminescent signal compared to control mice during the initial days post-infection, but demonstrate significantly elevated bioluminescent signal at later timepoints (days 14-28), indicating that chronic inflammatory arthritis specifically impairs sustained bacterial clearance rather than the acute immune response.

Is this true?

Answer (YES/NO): NO